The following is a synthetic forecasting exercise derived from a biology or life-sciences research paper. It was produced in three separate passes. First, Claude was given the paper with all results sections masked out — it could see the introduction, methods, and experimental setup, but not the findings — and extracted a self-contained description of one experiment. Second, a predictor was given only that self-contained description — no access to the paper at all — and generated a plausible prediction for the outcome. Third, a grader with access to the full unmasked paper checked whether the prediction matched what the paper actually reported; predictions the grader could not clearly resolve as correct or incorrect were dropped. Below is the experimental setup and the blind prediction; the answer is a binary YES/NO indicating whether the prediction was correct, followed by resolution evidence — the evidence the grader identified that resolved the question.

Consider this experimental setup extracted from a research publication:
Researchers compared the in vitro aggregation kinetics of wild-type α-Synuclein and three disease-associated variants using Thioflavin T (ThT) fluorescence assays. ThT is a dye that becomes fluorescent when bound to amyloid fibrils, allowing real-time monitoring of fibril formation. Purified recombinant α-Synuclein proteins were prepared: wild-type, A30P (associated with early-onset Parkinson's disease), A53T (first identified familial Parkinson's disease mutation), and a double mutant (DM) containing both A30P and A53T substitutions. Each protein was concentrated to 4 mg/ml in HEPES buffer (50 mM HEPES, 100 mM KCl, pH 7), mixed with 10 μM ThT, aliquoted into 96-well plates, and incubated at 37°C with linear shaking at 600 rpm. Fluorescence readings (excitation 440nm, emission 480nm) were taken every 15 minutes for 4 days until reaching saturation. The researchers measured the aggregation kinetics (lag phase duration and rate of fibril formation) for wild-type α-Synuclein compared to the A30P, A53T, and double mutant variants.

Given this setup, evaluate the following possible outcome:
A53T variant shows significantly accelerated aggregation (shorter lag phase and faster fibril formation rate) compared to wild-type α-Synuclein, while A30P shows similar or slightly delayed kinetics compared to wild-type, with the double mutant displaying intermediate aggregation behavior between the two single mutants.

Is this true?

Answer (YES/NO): NO